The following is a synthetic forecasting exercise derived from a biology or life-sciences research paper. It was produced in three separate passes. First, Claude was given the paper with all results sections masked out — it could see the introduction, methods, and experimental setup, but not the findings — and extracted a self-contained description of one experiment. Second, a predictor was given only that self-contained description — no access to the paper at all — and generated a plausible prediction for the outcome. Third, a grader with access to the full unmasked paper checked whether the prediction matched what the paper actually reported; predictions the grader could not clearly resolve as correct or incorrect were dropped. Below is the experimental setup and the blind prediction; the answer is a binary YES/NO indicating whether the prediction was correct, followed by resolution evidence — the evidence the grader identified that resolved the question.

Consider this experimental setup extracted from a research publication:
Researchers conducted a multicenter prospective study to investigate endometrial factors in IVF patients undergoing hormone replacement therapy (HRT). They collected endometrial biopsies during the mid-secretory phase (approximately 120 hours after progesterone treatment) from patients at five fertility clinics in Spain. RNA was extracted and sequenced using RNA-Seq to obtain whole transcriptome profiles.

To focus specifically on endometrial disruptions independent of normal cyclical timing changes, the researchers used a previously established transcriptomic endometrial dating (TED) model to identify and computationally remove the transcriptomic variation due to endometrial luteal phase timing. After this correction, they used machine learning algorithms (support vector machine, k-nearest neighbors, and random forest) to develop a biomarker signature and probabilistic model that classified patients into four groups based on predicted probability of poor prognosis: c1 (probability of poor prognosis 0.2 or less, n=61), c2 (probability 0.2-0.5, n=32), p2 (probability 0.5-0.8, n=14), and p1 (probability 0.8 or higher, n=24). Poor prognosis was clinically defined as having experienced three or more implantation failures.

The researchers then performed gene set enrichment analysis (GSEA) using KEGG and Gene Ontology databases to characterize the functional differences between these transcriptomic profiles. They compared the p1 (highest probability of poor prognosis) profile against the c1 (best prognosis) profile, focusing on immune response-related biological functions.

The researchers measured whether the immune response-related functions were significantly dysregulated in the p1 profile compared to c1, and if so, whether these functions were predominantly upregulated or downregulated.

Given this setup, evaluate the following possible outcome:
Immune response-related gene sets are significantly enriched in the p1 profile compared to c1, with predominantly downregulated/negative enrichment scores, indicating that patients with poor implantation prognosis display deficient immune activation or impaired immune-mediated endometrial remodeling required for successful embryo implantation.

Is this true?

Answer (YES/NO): NO